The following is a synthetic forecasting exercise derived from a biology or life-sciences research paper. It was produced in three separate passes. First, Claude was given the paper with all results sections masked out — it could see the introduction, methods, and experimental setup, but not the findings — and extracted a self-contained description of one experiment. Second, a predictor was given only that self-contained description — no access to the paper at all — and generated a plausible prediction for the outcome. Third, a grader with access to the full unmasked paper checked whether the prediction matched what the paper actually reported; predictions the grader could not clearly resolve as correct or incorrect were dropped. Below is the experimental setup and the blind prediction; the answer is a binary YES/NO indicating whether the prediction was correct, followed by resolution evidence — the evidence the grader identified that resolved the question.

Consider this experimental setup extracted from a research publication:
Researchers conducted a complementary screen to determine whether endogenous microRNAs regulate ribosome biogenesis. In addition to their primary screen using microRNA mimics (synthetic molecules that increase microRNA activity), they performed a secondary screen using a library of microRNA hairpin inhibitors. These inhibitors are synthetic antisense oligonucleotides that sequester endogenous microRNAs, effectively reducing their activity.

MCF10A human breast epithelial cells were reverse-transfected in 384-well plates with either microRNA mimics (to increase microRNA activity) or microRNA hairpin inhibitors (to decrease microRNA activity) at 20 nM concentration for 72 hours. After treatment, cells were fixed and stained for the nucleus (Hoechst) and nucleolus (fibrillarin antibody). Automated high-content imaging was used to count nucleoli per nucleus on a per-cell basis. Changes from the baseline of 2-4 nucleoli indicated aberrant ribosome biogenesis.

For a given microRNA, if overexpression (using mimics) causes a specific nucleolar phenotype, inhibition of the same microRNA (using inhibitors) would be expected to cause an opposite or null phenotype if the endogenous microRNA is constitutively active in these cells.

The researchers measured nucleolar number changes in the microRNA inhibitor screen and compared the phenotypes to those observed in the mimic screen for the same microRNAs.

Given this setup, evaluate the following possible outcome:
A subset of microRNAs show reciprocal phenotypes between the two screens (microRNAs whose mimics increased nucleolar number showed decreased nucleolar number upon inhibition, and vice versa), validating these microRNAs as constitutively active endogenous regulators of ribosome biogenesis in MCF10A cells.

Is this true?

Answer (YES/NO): NO